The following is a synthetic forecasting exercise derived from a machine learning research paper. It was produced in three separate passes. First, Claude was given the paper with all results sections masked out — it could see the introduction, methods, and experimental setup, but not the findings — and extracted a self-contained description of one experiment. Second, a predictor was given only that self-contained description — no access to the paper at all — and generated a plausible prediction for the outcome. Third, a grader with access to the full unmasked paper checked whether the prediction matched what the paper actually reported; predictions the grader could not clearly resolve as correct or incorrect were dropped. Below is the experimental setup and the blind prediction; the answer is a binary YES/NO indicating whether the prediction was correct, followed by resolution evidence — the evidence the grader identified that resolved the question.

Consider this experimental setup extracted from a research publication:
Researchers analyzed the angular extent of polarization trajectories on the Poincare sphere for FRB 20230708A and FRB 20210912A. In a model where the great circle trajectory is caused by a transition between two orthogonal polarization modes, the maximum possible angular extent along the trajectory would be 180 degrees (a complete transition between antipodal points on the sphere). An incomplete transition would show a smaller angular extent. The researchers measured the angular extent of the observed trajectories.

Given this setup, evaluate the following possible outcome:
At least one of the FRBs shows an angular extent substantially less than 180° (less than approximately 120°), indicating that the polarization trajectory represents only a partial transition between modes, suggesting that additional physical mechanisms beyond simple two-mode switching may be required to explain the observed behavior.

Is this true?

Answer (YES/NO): YES